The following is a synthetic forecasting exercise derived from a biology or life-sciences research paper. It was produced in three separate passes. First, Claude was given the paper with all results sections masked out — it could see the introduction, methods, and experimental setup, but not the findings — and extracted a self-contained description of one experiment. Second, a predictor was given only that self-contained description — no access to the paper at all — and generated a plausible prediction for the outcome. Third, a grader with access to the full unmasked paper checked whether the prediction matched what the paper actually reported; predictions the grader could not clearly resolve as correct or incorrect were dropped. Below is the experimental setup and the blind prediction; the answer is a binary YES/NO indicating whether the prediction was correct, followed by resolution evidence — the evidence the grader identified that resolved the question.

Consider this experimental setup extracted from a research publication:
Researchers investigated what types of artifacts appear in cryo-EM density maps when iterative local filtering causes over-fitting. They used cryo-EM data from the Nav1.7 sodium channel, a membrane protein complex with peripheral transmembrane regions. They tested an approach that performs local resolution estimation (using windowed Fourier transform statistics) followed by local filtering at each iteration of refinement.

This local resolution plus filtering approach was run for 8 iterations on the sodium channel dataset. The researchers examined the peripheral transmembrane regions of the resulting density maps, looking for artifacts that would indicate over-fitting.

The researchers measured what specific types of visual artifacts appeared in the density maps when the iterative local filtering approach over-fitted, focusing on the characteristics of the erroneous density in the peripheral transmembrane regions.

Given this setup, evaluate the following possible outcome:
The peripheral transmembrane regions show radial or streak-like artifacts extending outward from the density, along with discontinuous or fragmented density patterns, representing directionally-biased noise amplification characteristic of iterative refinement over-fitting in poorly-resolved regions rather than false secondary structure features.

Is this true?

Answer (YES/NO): YES